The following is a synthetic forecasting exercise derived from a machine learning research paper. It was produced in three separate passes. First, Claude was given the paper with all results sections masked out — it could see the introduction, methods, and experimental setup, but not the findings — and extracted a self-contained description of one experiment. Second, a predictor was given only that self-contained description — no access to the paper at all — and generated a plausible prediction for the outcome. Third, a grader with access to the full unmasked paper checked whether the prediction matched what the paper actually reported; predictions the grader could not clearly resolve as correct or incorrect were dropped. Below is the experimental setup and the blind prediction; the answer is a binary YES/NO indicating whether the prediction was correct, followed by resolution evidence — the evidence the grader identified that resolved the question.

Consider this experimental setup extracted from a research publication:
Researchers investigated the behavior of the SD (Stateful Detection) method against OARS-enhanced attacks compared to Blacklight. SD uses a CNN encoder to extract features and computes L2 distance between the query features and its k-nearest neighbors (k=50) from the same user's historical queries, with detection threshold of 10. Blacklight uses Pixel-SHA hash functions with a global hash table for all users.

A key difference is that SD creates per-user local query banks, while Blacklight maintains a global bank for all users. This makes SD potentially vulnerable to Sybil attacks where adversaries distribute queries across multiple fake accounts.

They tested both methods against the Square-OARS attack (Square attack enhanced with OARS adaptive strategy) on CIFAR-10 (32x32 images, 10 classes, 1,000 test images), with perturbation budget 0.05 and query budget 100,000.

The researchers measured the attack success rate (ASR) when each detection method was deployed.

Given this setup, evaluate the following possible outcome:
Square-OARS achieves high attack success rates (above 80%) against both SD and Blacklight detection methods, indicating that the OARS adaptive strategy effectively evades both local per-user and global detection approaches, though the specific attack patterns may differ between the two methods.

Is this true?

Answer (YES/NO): YES